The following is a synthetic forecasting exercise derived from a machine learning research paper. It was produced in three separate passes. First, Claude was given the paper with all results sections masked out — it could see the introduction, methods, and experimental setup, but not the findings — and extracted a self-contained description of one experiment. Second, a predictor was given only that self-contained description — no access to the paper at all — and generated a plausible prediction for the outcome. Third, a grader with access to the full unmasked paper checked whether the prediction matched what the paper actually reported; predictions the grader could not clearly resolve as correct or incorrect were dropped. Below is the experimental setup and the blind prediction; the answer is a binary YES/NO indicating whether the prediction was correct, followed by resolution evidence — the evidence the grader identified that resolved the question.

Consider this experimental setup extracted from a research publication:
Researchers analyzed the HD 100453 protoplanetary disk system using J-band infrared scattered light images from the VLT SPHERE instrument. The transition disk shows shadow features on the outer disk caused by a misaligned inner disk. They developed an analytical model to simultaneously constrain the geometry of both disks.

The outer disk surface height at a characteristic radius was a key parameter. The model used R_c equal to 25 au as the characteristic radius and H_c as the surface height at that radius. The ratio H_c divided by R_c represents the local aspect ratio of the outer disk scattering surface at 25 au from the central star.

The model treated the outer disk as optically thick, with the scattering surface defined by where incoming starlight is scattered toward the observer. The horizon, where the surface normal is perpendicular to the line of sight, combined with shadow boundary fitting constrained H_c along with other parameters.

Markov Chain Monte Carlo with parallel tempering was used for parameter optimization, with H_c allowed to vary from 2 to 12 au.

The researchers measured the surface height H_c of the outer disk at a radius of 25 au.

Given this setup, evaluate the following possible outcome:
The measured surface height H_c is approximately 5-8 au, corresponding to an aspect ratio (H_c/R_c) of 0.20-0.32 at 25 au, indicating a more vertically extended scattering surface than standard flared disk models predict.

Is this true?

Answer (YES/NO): YES